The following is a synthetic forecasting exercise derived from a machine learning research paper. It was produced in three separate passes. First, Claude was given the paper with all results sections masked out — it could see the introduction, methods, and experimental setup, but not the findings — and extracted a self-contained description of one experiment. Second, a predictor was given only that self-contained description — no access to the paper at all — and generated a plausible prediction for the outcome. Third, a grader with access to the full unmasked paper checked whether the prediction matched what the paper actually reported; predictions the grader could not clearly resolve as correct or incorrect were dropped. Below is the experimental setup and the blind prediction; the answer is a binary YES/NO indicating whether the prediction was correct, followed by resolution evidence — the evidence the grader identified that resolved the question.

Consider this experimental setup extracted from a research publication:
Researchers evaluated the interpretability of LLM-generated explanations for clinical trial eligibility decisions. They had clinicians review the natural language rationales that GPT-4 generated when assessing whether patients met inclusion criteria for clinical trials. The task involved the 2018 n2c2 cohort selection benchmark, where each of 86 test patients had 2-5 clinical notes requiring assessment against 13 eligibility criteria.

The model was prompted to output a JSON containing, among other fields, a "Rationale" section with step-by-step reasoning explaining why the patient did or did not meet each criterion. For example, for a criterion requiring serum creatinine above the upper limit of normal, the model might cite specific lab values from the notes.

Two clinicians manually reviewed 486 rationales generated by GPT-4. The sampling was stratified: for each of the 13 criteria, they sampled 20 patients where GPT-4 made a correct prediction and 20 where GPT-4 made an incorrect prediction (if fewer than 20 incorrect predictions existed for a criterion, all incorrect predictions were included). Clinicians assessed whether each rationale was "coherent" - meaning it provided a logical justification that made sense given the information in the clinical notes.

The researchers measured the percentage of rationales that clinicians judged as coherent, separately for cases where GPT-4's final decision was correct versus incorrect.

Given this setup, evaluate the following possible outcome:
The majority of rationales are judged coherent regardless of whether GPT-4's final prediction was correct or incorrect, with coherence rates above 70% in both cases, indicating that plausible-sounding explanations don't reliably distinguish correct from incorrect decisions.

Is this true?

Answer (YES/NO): NO